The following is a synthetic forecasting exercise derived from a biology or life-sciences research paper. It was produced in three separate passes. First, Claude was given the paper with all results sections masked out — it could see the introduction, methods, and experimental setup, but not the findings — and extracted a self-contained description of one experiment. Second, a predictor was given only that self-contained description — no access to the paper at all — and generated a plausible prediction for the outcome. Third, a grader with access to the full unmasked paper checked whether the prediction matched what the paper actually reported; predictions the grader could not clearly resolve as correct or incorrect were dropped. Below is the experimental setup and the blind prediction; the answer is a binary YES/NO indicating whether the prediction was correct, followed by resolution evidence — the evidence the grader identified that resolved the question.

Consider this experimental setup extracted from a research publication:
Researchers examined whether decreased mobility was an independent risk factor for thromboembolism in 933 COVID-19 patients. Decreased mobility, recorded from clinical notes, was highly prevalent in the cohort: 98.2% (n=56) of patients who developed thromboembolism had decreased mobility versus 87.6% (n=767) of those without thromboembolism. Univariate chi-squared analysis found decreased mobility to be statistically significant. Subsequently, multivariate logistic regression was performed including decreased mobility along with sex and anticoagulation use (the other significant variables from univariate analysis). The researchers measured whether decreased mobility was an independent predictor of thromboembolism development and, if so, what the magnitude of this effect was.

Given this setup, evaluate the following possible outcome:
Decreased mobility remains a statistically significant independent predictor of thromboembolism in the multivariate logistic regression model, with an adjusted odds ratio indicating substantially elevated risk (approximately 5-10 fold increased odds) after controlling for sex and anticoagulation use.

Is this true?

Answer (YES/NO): YES